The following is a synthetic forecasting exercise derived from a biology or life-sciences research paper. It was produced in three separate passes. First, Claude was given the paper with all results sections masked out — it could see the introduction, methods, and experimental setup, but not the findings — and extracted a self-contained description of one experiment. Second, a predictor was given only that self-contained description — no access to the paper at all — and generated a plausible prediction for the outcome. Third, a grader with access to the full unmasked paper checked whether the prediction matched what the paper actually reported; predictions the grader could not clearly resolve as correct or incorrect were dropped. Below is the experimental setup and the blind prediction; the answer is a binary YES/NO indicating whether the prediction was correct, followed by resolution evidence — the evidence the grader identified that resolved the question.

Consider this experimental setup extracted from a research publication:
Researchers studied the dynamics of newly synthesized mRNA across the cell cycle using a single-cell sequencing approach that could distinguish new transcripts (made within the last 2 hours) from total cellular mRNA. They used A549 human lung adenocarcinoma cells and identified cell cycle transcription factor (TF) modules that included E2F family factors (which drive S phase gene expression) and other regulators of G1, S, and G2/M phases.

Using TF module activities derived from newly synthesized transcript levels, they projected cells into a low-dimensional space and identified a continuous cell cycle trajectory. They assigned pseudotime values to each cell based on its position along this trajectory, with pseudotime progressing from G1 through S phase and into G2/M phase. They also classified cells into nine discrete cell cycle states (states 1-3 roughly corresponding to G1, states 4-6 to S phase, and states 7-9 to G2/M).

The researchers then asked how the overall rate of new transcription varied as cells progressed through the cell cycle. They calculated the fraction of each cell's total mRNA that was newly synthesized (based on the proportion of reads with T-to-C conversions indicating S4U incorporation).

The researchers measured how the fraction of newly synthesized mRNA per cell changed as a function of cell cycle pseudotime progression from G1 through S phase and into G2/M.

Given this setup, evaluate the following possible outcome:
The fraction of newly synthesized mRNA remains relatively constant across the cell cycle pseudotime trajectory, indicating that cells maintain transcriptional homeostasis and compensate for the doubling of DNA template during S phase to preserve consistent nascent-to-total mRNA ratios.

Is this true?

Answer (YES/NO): NO